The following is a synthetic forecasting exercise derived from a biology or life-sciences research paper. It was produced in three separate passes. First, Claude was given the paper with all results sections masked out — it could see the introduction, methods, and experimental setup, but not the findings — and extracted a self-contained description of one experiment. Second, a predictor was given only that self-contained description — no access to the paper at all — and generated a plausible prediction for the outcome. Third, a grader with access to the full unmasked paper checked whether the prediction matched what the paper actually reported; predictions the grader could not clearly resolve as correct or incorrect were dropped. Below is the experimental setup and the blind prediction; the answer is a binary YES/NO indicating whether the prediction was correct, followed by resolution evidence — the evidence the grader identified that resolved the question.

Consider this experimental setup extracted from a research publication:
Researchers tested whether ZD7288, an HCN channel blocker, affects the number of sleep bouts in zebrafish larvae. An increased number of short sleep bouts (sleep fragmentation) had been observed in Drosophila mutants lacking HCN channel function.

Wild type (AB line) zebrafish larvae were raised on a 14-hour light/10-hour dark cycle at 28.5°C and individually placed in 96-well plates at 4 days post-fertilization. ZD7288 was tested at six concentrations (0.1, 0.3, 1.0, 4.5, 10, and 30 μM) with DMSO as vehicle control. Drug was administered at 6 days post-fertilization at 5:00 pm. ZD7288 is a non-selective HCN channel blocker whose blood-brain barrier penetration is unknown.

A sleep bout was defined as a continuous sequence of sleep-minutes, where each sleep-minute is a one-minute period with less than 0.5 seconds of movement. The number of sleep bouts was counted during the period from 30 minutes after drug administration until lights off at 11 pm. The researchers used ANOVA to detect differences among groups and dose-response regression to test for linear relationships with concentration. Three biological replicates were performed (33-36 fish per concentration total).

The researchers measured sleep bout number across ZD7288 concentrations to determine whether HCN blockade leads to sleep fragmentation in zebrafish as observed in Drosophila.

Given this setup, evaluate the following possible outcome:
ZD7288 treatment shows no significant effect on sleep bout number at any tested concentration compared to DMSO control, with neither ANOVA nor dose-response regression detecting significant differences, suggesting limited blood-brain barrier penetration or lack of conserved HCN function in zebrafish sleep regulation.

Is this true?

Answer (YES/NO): YES